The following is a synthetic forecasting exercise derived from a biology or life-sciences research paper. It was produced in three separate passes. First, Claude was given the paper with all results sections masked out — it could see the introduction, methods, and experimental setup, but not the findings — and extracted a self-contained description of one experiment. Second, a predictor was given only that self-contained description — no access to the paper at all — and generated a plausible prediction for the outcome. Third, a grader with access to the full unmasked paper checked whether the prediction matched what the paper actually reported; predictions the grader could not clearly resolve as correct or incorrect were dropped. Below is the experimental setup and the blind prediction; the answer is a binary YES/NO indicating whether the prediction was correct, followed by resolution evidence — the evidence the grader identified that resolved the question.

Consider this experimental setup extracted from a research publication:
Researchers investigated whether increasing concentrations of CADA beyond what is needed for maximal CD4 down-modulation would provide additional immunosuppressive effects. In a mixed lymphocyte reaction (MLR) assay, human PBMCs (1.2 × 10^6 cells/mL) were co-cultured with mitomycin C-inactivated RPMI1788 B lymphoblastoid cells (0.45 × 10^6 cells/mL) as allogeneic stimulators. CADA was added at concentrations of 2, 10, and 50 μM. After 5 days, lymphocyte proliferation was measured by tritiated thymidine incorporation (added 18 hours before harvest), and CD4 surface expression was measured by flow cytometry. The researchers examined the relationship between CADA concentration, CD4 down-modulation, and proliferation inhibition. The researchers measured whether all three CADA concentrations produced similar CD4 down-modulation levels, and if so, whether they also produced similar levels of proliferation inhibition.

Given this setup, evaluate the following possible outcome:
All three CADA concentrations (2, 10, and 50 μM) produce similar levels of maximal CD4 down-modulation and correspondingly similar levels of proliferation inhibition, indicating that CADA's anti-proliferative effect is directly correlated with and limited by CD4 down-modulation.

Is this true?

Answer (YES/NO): NO